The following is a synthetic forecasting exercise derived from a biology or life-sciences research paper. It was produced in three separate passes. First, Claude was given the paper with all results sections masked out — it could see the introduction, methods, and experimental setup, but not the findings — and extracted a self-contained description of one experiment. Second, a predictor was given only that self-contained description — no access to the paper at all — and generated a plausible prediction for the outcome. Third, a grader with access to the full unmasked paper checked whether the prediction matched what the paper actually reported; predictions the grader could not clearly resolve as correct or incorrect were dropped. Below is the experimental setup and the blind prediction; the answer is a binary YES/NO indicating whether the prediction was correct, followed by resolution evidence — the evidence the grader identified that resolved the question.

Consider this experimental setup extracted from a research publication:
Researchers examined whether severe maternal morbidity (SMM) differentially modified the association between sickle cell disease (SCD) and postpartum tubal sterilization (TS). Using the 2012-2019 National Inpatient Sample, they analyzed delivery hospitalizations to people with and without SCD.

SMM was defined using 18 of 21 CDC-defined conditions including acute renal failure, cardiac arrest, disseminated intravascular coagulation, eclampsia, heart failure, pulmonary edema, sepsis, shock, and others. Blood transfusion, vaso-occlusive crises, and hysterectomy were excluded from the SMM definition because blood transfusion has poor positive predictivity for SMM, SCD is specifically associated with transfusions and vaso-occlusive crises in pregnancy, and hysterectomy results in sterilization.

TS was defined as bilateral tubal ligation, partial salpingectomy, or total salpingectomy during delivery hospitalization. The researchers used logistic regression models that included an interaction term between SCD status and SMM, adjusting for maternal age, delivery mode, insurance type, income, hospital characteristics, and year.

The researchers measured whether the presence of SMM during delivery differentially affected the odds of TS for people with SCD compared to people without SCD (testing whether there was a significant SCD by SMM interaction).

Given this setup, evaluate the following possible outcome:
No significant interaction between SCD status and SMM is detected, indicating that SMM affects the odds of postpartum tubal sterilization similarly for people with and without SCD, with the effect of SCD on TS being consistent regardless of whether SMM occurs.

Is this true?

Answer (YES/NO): NO